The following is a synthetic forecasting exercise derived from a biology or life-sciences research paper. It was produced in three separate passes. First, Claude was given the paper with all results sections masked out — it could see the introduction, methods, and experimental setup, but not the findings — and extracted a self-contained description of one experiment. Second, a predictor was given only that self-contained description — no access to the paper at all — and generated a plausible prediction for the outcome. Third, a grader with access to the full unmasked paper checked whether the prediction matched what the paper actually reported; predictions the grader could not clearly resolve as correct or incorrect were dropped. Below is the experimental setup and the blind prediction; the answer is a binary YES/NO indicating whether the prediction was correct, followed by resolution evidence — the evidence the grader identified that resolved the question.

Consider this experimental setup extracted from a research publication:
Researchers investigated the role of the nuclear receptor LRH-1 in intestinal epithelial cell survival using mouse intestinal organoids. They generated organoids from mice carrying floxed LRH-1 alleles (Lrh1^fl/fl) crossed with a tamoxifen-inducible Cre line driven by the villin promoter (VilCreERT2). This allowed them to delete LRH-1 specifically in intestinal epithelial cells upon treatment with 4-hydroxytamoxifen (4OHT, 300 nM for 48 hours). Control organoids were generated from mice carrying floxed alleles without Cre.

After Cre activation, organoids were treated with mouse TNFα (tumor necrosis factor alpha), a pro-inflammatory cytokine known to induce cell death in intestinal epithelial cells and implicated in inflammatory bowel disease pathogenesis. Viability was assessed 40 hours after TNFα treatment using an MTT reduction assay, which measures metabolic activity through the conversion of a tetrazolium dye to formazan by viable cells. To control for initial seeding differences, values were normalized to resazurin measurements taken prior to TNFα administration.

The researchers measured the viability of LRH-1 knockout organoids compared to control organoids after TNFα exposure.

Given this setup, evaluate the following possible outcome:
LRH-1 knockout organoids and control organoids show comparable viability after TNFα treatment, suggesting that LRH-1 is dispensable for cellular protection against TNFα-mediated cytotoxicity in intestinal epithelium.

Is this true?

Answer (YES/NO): NO